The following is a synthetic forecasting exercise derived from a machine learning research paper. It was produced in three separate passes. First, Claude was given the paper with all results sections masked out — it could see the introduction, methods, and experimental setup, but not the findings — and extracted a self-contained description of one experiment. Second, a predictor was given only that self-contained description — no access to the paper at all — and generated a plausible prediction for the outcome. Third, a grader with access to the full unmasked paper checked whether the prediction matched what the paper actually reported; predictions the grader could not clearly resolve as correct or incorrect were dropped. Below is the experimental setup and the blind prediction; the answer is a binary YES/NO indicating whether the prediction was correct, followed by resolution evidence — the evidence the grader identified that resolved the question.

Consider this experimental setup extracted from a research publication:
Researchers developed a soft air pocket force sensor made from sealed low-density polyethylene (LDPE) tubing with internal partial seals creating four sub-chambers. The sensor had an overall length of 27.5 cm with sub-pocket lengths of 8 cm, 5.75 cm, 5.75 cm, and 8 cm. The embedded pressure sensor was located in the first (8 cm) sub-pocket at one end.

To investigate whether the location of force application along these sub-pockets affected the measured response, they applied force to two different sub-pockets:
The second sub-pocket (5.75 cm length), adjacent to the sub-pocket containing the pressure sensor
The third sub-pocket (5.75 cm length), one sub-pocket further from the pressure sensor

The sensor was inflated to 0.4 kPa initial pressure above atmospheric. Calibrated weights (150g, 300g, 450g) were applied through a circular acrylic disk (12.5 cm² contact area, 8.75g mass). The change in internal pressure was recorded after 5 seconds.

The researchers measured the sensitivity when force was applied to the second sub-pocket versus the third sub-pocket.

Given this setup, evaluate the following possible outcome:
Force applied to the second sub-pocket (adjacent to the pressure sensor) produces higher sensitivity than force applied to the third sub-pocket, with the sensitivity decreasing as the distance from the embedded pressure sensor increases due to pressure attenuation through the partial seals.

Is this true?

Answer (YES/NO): NO